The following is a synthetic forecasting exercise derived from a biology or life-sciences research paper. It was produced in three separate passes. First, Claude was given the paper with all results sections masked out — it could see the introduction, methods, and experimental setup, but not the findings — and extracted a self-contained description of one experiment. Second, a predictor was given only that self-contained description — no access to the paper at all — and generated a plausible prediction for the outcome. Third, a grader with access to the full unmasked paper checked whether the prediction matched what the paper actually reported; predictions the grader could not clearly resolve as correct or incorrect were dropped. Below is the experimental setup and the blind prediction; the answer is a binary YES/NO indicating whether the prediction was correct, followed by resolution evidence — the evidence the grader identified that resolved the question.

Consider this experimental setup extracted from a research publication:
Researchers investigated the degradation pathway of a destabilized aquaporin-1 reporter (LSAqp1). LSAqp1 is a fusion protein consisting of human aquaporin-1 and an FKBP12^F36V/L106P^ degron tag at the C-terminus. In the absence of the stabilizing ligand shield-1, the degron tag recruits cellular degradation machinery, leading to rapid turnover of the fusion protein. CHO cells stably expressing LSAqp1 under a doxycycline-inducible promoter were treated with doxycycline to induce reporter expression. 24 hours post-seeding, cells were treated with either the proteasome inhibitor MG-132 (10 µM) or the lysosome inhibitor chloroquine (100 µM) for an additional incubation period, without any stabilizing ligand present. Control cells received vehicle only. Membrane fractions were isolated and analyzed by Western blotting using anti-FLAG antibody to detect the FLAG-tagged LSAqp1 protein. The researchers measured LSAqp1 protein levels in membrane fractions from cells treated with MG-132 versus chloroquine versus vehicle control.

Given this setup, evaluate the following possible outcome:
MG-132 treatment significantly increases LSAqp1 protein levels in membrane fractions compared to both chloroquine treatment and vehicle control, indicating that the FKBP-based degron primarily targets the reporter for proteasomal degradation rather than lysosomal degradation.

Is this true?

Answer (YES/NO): NO